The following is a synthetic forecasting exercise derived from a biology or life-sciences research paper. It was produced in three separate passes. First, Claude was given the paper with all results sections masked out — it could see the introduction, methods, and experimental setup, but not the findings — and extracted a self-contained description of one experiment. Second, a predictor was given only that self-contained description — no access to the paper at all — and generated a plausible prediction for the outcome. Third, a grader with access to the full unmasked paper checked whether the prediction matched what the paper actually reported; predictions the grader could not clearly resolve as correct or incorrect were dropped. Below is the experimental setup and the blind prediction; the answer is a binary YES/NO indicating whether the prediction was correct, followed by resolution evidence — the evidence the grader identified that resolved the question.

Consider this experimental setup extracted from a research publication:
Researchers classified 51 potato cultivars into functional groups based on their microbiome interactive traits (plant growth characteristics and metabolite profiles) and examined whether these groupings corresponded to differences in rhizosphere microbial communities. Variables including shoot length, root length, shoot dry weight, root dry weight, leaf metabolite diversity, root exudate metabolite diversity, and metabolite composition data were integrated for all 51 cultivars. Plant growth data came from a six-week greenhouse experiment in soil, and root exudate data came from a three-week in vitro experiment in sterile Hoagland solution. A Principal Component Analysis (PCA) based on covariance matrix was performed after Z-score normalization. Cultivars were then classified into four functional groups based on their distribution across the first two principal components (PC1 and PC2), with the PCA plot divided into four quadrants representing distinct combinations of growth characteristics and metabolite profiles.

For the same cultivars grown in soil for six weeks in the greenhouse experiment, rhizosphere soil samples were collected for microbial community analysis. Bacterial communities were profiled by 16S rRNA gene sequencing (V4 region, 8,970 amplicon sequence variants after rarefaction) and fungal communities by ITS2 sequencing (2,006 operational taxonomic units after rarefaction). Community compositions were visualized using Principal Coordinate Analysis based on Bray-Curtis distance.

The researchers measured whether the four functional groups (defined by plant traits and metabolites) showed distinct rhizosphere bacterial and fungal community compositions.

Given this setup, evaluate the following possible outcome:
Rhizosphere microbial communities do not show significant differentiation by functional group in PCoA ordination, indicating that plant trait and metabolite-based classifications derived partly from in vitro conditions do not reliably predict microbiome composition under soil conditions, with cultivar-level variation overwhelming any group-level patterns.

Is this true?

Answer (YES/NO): YES